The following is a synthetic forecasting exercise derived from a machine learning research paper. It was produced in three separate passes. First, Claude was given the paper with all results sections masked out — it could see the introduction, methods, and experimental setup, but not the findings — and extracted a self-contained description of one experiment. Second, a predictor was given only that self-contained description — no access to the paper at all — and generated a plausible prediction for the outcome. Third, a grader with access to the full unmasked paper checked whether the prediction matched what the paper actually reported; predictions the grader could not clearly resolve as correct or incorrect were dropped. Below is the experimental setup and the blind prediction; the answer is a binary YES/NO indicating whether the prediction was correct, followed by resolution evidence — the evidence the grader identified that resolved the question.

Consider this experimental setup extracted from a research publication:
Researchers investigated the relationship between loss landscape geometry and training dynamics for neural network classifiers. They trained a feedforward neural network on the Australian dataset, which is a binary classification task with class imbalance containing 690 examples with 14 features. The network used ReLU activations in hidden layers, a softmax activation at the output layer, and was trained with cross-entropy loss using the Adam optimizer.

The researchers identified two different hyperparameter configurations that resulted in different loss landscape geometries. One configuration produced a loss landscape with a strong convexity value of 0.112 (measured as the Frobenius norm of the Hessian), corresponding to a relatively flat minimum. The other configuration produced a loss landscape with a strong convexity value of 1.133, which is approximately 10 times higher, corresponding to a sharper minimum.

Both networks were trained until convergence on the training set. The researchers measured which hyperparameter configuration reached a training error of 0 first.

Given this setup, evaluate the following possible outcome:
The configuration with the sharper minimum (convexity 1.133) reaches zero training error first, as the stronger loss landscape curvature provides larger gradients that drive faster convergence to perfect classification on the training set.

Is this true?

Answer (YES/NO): YES